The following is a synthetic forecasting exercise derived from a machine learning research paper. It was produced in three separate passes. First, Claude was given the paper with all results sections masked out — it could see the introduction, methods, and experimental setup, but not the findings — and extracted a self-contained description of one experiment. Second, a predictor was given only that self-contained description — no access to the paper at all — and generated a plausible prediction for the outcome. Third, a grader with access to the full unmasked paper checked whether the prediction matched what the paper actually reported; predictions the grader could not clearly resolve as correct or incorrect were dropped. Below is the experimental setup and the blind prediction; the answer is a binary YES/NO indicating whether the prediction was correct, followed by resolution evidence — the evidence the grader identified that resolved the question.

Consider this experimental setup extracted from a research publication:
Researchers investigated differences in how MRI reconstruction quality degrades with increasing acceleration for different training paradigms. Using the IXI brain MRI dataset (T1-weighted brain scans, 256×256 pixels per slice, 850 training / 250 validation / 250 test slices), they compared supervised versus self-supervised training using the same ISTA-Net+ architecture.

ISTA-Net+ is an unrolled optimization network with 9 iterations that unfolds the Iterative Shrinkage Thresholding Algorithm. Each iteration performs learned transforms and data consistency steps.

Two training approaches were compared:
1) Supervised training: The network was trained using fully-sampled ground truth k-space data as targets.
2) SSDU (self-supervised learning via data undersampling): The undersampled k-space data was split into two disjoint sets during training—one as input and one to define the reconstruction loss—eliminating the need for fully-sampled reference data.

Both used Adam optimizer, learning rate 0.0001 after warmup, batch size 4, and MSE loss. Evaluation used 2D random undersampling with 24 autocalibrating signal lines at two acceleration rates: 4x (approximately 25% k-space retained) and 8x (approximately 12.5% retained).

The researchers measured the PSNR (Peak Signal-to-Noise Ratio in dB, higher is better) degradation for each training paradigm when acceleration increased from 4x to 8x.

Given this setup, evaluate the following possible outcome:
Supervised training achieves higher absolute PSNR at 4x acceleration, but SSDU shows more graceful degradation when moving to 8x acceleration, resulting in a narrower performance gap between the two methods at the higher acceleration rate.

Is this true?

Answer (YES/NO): YES